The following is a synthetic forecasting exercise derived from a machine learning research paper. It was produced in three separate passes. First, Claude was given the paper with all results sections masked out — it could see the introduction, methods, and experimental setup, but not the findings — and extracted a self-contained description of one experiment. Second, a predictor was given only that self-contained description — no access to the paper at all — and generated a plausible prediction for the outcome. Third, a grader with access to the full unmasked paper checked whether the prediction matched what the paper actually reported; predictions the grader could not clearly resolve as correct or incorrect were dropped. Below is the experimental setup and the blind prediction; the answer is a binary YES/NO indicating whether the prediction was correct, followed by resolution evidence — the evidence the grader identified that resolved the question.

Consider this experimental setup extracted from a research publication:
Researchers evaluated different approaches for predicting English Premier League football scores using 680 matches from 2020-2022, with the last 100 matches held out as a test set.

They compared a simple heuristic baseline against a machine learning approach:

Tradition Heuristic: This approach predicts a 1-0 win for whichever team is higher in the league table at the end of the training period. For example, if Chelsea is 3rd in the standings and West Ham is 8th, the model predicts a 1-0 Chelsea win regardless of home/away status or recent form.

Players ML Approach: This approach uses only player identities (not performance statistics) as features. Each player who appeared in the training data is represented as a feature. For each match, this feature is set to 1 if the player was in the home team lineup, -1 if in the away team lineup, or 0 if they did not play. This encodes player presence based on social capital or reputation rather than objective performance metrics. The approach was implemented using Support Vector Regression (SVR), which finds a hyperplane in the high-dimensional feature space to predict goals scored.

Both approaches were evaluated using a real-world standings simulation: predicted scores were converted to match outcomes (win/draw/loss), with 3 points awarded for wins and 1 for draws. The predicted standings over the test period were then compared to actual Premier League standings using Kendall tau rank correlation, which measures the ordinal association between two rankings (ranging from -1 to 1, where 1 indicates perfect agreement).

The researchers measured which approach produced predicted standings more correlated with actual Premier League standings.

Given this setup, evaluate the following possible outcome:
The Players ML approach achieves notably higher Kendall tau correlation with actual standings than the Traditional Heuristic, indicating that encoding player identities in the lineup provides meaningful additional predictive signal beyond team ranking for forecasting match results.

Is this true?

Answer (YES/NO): YES